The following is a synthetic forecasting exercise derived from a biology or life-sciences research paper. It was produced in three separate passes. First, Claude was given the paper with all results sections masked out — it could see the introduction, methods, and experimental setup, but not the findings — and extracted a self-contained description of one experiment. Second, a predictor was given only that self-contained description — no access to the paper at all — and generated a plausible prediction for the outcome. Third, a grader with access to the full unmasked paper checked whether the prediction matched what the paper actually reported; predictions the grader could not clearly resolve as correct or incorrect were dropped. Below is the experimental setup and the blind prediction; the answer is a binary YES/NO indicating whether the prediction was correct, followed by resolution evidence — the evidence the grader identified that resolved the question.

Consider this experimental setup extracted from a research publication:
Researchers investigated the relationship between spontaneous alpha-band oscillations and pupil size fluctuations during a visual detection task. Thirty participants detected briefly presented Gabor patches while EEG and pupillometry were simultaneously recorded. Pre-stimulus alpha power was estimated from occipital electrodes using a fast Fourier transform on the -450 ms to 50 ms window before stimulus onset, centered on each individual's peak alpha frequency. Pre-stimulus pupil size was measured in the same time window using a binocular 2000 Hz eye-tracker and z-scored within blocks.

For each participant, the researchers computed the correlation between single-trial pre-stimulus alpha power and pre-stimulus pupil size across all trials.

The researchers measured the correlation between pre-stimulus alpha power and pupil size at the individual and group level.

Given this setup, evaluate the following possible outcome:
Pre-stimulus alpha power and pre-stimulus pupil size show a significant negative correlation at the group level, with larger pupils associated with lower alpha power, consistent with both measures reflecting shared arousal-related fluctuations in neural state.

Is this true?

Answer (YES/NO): NO